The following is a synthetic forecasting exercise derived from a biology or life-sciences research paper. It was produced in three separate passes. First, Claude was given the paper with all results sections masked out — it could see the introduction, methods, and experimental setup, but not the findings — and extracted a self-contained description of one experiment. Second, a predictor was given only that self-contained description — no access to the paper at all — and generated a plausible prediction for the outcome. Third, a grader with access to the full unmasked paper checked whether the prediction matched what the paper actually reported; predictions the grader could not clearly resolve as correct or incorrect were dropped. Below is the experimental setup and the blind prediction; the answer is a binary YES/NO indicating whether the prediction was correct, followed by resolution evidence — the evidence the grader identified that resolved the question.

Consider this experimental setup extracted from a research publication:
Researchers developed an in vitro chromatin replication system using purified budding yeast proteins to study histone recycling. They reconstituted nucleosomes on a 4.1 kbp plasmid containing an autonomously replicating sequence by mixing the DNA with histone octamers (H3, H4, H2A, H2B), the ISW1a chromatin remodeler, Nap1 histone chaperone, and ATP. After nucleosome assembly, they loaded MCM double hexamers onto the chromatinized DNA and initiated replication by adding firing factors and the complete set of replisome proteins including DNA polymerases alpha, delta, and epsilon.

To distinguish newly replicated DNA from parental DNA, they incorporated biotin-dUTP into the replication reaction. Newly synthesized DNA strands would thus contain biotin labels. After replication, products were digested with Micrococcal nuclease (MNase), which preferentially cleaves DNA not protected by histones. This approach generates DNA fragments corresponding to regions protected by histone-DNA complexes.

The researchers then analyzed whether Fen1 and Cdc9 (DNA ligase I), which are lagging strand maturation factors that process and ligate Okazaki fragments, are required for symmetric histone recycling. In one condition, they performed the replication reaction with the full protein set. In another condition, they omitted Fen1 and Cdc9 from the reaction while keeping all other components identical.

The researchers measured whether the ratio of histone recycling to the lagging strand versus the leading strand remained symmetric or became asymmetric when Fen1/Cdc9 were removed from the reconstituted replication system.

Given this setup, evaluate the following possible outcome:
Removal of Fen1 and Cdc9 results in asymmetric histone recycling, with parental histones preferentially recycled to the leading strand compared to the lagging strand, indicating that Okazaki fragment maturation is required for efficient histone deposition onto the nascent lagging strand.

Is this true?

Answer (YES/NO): NO